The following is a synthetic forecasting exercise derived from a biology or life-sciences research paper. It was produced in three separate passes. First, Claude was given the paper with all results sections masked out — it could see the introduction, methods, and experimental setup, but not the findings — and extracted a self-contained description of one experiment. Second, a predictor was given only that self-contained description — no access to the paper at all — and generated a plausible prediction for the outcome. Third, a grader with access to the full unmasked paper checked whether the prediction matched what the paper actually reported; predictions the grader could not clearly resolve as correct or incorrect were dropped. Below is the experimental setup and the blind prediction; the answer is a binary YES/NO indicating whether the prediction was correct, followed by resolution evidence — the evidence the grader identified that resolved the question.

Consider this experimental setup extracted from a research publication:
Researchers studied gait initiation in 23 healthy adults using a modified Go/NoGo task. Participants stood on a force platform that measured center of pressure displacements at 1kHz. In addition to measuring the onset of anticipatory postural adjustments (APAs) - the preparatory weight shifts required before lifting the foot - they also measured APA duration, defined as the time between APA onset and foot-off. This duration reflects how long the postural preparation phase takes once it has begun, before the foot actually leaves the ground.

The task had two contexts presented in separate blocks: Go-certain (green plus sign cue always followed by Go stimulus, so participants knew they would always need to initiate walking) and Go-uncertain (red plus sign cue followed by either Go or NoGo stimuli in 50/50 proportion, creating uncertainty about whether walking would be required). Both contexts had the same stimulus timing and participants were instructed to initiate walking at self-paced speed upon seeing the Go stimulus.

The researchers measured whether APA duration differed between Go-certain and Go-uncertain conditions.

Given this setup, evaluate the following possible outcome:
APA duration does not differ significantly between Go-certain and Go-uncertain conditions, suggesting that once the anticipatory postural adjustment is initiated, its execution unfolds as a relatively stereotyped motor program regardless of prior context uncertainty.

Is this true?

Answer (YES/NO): YES